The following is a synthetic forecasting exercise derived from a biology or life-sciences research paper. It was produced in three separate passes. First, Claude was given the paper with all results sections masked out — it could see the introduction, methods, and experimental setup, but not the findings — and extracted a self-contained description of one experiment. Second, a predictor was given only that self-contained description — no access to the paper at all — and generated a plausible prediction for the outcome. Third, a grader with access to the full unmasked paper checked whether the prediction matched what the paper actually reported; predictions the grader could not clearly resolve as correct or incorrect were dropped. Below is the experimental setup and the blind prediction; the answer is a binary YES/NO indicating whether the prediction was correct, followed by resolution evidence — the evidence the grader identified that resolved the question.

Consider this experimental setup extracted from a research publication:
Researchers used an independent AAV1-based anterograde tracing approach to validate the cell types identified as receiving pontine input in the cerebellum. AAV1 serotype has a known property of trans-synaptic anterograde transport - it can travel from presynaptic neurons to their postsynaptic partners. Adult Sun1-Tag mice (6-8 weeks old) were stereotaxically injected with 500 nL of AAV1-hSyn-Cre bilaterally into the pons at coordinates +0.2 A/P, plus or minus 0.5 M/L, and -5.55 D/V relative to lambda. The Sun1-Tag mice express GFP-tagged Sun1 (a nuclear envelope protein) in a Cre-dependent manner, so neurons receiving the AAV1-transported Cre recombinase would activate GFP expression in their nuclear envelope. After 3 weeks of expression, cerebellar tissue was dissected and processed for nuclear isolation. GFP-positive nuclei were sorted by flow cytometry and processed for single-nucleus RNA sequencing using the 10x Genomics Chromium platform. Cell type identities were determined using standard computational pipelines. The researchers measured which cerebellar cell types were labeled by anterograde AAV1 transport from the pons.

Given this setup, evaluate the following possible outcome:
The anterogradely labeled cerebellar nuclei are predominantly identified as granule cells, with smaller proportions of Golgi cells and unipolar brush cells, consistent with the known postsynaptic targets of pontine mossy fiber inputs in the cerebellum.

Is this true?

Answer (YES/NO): NO